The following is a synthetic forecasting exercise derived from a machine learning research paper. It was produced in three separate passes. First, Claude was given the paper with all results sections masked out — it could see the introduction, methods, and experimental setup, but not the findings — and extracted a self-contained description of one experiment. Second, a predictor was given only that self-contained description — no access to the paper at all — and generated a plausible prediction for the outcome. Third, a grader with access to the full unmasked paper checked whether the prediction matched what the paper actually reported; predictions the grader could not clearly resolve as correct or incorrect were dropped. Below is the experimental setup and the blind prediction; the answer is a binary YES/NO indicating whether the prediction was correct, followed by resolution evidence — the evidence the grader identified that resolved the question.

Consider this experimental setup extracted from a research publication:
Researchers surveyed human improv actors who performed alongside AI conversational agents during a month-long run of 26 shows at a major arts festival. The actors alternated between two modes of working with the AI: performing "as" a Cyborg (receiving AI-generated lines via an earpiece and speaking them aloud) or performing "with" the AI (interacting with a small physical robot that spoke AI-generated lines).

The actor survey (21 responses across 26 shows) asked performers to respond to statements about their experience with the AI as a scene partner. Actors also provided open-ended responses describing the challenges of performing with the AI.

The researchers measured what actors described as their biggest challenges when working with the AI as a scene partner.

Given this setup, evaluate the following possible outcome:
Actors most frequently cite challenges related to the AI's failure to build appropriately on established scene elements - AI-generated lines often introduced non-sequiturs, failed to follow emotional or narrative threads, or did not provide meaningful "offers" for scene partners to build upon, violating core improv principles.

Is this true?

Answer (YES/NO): NO